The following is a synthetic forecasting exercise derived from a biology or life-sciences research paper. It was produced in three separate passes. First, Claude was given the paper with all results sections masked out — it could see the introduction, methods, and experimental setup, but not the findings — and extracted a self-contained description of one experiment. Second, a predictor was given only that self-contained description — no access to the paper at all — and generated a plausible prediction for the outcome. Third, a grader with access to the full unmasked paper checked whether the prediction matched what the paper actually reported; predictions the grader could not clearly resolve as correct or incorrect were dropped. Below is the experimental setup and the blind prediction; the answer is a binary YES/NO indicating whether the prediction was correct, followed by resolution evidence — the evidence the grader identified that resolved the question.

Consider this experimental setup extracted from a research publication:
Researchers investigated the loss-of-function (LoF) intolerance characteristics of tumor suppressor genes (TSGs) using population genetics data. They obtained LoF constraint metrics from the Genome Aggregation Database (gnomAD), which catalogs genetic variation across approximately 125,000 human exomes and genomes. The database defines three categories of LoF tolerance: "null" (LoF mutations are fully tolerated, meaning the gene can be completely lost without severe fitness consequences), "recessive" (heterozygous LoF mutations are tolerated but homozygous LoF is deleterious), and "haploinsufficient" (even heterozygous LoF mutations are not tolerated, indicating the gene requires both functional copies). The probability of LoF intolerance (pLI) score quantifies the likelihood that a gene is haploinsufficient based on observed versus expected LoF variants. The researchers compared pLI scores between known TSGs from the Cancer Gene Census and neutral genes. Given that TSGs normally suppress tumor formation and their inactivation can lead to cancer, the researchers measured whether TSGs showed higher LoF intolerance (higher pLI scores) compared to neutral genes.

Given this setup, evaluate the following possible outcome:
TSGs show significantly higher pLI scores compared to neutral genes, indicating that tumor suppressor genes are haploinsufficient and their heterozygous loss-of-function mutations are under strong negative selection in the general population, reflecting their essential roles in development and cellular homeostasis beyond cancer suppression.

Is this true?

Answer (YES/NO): NO